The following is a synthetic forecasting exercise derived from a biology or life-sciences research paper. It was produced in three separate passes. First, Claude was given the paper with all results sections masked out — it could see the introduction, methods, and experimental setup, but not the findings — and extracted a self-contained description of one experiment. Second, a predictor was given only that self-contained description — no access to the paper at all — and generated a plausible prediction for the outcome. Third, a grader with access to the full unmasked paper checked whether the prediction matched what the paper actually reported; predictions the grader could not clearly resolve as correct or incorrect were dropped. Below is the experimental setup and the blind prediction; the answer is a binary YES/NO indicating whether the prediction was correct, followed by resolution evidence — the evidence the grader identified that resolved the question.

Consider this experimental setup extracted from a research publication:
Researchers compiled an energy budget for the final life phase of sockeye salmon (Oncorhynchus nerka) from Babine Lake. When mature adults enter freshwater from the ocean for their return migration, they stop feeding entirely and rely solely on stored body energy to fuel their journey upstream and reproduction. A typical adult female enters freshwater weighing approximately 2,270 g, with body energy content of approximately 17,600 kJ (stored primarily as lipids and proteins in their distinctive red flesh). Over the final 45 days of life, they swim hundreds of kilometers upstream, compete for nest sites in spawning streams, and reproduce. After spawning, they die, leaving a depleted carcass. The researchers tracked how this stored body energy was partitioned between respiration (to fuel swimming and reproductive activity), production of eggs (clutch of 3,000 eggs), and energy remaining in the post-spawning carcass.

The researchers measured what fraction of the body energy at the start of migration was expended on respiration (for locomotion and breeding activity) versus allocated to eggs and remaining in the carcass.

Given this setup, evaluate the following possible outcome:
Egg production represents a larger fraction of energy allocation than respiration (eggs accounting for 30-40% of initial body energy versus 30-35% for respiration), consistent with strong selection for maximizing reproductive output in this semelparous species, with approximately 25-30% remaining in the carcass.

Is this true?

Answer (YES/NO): NO